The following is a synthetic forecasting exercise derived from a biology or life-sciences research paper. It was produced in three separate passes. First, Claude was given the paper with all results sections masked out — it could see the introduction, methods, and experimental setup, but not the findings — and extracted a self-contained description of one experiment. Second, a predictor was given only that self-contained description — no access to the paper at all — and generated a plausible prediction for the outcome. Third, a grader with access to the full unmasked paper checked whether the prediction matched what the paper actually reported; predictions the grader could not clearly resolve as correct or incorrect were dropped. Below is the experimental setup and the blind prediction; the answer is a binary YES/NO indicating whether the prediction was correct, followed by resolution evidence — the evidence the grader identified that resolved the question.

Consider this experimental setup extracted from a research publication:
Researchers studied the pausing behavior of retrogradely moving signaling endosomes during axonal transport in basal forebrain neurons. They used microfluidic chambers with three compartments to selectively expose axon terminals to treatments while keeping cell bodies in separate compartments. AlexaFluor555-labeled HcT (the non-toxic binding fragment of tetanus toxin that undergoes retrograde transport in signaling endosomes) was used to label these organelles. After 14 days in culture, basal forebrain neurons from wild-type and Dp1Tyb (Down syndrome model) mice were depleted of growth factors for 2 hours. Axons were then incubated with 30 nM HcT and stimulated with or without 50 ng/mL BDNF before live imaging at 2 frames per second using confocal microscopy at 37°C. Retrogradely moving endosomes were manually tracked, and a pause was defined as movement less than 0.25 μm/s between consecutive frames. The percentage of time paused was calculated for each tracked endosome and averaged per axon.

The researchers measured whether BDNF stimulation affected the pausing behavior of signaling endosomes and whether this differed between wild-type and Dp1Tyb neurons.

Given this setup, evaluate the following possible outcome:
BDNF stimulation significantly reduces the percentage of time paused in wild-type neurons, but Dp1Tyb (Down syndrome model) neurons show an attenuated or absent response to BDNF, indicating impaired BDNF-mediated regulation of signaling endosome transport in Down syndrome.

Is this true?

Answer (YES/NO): YES